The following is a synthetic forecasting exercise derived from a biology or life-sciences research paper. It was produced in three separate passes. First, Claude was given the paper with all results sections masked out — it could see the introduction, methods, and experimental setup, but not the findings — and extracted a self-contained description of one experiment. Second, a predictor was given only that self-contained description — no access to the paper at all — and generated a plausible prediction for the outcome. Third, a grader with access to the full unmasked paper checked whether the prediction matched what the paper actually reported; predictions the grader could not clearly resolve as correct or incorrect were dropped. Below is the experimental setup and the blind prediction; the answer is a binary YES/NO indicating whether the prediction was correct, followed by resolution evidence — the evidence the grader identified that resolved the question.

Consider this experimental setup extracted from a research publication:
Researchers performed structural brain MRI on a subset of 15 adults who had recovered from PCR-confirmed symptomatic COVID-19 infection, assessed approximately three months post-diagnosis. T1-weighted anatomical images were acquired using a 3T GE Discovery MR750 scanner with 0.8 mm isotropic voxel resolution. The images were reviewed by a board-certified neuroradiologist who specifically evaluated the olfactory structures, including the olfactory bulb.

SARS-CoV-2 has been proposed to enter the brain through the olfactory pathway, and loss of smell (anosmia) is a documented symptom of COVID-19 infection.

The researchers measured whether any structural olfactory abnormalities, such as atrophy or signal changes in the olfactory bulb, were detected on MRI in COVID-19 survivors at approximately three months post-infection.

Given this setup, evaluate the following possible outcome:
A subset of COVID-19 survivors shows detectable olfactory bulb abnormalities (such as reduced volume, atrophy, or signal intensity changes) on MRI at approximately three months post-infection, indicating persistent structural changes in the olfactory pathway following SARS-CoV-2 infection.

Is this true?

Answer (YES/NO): YES